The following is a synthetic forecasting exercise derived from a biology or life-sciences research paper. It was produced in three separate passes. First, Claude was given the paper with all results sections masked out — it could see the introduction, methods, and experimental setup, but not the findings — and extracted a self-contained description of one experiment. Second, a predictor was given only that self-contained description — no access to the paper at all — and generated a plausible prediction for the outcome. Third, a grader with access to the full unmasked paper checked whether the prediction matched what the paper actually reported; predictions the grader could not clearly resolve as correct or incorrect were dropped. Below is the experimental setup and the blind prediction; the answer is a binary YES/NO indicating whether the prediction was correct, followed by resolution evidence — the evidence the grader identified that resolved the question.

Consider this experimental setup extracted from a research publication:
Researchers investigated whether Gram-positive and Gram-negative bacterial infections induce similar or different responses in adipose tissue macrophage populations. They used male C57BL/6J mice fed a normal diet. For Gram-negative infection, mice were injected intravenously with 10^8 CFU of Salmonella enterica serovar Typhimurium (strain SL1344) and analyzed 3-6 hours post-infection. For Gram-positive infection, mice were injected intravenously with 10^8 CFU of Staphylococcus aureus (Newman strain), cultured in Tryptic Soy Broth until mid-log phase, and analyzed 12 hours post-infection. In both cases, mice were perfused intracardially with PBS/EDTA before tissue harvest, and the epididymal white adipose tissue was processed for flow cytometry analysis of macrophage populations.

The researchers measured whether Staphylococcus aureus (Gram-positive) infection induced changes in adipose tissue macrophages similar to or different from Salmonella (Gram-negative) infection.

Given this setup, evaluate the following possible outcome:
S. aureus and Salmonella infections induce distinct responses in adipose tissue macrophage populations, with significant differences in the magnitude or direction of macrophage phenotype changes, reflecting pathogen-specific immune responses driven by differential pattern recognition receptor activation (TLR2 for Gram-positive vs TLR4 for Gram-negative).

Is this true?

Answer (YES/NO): NO